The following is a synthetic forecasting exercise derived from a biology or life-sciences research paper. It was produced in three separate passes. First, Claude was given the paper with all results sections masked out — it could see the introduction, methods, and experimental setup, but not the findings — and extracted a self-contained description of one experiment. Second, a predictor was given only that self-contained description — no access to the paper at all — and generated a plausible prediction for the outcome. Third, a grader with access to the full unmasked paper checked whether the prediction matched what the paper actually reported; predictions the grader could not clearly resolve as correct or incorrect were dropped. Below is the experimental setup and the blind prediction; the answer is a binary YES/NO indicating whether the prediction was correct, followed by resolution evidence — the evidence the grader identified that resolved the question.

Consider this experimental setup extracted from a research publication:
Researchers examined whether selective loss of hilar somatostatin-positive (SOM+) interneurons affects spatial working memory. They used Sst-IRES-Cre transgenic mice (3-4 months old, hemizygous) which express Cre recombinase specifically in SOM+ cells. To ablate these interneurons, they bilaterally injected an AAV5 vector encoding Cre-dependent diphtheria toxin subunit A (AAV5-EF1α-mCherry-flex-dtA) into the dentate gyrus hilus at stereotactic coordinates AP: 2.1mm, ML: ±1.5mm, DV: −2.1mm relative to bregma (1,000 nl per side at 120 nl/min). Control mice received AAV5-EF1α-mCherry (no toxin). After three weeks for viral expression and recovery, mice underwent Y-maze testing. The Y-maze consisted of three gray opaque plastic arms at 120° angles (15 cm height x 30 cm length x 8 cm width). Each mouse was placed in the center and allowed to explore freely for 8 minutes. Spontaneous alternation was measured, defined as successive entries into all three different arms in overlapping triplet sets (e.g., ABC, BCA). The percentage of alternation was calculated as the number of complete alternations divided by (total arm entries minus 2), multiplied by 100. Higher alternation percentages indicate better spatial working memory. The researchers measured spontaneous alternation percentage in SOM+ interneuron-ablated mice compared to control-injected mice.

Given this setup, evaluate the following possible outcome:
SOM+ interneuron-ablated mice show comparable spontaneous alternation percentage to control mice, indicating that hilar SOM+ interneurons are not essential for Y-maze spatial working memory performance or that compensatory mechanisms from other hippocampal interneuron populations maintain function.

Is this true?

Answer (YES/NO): NO